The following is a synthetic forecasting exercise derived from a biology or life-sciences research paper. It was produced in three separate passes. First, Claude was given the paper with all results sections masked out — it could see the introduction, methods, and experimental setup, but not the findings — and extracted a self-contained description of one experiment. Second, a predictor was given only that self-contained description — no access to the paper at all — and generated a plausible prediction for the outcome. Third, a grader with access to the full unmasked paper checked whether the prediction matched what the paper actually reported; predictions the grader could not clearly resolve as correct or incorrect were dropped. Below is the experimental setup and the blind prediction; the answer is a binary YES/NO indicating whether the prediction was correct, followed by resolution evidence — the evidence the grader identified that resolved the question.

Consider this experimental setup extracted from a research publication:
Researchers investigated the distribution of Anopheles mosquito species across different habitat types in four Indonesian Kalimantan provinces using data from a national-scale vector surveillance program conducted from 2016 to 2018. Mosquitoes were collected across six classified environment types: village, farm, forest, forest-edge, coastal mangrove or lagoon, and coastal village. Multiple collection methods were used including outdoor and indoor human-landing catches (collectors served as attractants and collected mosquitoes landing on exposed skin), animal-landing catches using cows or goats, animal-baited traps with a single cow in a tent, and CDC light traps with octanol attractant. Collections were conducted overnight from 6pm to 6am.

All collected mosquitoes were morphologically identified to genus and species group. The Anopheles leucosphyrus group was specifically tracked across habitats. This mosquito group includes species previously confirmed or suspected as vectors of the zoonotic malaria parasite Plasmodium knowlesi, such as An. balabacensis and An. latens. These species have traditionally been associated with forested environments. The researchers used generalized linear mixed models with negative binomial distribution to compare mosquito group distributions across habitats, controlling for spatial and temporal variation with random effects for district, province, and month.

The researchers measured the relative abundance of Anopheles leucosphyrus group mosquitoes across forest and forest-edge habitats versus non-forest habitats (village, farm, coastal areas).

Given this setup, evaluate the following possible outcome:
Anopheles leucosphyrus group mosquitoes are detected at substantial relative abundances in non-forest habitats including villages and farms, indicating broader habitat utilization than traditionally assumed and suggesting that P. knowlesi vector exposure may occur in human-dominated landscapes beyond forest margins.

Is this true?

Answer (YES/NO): YES